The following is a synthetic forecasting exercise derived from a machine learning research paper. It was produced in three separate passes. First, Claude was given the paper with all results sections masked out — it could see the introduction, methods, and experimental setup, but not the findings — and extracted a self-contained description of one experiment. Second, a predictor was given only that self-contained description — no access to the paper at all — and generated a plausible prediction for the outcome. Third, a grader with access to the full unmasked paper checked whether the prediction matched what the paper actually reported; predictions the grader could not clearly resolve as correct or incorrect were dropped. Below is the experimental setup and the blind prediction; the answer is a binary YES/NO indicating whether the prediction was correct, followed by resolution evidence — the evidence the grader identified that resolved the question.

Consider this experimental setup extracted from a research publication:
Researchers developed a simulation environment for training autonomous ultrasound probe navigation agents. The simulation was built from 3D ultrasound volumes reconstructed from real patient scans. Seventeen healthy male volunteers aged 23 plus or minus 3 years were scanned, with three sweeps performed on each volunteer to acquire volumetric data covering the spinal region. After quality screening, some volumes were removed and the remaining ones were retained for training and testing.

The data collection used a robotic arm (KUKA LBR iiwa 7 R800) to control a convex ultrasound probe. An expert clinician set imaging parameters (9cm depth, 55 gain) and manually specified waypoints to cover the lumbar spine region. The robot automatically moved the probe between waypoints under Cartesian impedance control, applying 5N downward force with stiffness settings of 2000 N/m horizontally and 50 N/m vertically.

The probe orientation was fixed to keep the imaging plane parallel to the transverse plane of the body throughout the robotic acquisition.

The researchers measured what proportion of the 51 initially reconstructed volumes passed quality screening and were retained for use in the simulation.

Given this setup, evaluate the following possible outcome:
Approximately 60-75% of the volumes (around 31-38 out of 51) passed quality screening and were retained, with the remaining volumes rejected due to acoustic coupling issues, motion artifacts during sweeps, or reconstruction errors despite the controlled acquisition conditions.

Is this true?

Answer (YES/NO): NO